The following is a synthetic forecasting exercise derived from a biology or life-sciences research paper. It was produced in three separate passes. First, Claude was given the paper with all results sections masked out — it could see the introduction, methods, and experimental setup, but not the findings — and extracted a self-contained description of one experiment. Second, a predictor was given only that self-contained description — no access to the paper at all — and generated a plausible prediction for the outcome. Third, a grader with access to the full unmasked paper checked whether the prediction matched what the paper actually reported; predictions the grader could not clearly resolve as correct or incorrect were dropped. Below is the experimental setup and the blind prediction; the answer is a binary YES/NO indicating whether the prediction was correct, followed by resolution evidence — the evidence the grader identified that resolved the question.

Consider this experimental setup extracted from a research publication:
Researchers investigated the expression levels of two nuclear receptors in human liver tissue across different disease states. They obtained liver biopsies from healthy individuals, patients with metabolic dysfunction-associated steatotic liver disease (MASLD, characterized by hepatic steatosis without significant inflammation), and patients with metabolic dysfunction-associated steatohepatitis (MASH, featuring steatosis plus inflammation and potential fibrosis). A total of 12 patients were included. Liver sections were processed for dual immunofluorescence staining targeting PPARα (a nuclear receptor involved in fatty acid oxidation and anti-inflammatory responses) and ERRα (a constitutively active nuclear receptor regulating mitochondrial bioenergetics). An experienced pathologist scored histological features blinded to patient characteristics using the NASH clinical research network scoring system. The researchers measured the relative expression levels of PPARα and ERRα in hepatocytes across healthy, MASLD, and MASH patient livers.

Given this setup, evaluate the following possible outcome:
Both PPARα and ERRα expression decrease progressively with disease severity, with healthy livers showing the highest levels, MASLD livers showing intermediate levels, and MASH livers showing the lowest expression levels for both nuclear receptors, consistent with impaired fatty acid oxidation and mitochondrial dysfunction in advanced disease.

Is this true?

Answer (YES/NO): NO